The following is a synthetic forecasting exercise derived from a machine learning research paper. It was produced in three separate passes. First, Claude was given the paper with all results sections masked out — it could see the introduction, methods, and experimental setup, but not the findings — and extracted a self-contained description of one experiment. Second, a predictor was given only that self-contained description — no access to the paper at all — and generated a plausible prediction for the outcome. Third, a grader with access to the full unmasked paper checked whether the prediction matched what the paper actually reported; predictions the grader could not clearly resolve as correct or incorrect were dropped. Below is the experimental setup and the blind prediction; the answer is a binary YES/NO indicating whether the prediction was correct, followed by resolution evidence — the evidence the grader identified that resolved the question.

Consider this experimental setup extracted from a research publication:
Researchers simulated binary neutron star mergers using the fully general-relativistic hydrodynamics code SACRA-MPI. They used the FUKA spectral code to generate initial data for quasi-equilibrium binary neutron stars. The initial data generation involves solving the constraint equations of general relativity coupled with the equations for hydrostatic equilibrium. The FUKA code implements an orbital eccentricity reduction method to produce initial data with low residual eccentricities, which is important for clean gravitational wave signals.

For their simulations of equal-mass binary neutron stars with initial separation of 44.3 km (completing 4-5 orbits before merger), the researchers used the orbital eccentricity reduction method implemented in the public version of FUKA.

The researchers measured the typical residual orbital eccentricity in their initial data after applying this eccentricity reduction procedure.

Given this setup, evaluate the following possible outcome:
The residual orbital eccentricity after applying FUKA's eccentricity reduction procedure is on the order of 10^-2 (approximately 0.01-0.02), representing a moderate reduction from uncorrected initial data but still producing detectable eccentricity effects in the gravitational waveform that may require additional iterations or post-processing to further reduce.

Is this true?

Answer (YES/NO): NO